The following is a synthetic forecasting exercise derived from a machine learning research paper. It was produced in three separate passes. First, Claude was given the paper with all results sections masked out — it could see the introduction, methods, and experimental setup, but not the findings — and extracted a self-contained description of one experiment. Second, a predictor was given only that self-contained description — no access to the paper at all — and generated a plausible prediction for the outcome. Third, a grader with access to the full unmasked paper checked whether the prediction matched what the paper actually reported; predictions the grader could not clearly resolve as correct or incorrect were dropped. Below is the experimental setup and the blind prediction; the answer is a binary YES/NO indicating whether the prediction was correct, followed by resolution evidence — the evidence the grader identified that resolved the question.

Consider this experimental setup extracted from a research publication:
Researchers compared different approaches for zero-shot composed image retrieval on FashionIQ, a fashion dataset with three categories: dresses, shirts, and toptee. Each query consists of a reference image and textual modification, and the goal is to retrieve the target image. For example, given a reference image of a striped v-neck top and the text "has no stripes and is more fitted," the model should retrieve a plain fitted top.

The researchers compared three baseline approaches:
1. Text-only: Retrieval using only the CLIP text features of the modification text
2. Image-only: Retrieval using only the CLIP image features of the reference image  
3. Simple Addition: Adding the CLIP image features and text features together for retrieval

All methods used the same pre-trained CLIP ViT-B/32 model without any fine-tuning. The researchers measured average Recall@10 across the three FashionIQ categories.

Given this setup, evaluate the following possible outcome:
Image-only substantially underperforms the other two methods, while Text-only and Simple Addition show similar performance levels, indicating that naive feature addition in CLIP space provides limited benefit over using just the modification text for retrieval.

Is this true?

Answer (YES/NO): NO